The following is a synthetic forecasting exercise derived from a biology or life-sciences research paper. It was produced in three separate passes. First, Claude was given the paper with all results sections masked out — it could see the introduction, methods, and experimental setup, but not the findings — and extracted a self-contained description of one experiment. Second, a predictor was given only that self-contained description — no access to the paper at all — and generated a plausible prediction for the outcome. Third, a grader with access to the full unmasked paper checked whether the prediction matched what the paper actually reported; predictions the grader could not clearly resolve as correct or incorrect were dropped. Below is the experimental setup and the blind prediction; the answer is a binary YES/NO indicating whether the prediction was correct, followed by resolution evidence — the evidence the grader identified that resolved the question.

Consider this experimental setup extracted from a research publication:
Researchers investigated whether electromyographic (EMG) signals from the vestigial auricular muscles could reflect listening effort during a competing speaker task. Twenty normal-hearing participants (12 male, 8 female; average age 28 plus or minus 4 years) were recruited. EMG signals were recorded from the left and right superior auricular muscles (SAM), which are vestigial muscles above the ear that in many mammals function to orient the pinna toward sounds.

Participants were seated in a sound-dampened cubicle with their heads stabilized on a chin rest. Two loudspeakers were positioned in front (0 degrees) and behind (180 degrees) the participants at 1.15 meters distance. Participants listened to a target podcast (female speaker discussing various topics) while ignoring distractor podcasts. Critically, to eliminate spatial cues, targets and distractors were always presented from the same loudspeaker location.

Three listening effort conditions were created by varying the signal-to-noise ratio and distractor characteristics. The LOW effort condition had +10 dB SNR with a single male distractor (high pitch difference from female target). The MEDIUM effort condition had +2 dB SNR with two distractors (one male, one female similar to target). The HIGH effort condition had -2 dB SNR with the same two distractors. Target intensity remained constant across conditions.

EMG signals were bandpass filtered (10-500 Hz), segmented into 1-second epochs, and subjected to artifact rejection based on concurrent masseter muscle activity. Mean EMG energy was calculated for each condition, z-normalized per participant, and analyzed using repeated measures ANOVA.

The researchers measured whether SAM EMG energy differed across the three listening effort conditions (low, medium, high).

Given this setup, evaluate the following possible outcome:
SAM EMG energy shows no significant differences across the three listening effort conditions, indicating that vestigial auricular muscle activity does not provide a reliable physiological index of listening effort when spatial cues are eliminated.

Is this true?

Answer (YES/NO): NO